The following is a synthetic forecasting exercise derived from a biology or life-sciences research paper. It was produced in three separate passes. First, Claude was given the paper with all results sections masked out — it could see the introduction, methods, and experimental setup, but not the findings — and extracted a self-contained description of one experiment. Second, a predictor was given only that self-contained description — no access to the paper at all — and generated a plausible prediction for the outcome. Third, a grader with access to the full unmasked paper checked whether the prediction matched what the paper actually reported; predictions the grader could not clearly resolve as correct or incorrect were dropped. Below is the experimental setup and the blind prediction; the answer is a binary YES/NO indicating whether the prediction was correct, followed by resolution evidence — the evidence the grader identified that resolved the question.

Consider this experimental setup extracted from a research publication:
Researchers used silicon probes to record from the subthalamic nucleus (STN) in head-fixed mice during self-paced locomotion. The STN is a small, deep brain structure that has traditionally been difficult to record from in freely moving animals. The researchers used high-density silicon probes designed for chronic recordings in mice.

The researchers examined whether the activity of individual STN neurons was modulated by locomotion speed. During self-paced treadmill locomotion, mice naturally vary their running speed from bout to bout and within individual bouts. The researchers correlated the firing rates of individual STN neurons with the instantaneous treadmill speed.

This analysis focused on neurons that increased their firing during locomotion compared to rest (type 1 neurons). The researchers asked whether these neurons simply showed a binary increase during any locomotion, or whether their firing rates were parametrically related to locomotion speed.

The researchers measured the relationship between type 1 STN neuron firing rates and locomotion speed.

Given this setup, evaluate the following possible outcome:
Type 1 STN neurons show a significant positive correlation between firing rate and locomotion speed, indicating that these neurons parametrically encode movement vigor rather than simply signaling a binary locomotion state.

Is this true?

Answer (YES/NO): YES